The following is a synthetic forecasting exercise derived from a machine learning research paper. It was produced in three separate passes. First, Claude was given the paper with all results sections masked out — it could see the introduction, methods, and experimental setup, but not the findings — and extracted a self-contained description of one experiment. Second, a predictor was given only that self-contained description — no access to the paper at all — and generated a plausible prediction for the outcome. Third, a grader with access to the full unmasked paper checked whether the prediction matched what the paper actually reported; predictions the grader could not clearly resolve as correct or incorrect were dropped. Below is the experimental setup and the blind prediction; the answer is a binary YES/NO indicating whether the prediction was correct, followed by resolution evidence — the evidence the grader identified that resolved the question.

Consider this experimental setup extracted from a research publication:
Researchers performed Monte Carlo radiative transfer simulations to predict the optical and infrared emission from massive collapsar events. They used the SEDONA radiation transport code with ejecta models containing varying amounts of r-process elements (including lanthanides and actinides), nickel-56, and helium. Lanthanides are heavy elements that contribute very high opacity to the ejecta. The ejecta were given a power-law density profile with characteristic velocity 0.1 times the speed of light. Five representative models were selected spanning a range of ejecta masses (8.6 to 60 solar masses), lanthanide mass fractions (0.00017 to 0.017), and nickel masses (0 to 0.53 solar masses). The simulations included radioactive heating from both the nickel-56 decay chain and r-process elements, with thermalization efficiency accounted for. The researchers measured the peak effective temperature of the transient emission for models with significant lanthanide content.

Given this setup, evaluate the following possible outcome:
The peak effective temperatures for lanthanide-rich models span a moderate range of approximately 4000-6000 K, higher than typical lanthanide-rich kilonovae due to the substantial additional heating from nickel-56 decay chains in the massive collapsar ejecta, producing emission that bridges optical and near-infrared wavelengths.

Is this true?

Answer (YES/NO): NO